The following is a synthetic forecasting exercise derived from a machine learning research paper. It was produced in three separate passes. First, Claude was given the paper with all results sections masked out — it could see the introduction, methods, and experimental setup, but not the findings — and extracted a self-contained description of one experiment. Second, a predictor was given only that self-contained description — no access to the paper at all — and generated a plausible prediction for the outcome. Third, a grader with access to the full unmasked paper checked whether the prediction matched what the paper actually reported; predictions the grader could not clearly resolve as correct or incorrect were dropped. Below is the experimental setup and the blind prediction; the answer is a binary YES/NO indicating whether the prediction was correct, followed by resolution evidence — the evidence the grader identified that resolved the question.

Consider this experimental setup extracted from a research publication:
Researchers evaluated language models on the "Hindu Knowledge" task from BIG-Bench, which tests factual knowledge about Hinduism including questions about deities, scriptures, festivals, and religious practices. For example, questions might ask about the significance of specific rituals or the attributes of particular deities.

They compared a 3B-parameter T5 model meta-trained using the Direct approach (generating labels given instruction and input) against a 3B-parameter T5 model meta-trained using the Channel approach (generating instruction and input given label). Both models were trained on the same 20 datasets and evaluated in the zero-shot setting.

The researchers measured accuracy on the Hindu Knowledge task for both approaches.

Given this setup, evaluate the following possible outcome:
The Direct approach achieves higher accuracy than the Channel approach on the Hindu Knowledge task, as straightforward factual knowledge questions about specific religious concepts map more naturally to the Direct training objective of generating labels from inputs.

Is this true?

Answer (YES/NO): YES